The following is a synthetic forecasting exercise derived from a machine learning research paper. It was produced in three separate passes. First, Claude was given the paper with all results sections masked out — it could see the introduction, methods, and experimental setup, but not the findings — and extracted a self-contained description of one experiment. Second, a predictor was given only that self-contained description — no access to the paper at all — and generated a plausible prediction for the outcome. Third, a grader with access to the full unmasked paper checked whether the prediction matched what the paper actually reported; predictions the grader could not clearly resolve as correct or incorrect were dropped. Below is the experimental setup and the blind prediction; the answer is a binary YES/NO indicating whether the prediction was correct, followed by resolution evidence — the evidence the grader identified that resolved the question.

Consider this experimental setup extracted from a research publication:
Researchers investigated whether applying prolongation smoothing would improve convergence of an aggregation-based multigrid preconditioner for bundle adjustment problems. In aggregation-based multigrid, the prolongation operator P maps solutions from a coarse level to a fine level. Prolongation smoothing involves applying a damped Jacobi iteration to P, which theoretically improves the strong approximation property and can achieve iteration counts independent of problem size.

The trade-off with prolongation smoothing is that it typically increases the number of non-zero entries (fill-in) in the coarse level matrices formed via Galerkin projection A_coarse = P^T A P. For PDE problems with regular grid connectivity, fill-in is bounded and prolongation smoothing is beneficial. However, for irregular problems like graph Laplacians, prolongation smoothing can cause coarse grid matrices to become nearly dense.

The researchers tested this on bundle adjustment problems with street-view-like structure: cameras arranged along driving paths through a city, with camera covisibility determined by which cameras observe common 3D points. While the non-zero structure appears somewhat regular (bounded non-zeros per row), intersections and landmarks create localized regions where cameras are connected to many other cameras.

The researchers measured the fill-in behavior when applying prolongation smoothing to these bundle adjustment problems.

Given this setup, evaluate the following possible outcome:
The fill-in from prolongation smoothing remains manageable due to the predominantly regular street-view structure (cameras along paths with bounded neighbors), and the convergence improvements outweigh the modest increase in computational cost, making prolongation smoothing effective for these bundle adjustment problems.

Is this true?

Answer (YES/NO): NO